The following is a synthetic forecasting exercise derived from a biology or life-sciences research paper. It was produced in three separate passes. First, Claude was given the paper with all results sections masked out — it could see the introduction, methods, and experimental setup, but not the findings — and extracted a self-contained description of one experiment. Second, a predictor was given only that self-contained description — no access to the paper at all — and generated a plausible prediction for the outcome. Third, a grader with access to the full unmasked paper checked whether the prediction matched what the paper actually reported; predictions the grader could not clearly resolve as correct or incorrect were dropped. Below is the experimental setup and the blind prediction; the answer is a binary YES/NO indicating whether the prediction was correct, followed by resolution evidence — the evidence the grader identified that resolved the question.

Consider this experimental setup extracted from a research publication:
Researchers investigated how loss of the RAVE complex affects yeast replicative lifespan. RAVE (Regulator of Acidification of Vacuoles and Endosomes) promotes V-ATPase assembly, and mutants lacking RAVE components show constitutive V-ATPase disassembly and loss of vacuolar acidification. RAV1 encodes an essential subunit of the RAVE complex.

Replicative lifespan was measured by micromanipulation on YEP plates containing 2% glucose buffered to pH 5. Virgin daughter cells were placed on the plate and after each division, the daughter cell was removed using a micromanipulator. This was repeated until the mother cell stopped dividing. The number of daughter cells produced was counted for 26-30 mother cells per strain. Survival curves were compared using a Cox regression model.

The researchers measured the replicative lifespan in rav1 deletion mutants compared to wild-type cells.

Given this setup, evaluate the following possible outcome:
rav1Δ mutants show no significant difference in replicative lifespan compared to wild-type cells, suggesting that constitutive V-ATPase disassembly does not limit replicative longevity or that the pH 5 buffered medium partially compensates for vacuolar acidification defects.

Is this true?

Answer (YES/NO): NO